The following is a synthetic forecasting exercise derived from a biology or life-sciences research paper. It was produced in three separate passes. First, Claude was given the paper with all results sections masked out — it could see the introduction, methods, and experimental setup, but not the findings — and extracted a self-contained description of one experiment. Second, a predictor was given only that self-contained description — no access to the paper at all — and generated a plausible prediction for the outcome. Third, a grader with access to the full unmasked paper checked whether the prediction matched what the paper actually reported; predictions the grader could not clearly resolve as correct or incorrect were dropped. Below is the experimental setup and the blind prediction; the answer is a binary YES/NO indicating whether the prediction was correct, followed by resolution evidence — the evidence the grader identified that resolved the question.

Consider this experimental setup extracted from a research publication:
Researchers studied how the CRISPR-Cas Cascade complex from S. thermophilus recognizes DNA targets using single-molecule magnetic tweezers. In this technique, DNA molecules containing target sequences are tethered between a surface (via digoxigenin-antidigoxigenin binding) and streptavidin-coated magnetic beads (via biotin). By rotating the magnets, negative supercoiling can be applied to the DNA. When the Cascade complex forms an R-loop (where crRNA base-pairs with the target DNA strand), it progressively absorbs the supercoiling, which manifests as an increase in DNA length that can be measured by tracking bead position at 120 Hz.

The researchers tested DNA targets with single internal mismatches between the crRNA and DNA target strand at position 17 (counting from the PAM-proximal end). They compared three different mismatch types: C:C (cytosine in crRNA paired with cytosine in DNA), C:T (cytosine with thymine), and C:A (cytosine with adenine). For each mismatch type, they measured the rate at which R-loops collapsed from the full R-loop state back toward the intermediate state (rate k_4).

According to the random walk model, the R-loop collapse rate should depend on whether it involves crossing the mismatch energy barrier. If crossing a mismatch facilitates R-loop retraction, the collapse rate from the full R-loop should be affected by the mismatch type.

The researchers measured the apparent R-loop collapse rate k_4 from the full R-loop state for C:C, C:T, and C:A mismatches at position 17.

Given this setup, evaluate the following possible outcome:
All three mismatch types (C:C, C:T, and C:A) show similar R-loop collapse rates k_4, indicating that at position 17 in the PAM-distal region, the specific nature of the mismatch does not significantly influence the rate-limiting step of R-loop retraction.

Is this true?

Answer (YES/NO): NO